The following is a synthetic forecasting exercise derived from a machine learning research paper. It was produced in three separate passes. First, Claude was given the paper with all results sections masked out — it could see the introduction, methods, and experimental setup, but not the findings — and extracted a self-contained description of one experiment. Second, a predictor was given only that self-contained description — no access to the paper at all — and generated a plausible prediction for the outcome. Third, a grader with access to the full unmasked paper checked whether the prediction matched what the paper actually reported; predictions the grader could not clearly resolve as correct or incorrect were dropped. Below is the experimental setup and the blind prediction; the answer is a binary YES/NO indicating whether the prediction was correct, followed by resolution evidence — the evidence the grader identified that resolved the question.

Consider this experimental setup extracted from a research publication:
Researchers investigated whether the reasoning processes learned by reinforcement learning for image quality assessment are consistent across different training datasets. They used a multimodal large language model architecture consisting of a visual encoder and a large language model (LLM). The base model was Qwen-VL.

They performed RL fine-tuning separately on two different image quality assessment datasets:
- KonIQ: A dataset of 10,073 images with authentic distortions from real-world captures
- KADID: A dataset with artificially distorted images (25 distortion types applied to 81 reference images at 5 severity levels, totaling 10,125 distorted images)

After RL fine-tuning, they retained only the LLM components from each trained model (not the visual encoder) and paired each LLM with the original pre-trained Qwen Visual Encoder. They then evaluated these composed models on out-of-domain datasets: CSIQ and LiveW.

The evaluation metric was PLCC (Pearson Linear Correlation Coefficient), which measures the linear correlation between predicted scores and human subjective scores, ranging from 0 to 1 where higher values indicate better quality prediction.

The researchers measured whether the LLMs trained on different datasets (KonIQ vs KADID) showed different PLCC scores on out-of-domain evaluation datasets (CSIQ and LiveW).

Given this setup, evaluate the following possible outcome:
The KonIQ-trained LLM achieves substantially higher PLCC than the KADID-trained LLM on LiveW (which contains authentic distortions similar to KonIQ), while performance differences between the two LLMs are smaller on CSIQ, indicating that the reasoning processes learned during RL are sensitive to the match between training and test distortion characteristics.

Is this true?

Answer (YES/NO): NO